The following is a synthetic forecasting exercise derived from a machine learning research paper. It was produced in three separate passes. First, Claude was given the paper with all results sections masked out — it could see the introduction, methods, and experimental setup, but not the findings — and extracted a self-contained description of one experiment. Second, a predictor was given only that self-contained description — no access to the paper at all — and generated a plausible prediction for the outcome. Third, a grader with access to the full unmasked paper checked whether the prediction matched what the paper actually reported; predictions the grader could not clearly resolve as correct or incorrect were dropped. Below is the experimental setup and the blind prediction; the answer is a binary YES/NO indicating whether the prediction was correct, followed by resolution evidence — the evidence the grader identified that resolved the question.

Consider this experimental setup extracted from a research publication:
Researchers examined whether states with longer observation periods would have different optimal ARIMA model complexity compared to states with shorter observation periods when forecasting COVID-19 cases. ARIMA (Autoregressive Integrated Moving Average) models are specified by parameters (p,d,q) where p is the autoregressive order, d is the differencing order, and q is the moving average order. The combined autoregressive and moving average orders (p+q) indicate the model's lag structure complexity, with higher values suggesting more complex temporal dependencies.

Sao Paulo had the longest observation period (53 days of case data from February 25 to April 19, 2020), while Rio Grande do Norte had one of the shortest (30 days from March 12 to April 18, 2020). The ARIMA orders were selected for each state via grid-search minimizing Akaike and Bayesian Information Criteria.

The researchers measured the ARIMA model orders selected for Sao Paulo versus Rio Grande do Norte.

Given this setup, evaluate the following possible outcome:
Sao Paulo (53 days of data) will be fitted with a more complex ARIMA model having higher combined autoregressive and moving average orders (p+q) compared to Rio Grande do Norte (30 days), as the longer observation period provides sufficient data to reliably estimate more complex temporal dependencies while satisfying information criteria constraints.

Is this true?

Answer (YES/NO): NO